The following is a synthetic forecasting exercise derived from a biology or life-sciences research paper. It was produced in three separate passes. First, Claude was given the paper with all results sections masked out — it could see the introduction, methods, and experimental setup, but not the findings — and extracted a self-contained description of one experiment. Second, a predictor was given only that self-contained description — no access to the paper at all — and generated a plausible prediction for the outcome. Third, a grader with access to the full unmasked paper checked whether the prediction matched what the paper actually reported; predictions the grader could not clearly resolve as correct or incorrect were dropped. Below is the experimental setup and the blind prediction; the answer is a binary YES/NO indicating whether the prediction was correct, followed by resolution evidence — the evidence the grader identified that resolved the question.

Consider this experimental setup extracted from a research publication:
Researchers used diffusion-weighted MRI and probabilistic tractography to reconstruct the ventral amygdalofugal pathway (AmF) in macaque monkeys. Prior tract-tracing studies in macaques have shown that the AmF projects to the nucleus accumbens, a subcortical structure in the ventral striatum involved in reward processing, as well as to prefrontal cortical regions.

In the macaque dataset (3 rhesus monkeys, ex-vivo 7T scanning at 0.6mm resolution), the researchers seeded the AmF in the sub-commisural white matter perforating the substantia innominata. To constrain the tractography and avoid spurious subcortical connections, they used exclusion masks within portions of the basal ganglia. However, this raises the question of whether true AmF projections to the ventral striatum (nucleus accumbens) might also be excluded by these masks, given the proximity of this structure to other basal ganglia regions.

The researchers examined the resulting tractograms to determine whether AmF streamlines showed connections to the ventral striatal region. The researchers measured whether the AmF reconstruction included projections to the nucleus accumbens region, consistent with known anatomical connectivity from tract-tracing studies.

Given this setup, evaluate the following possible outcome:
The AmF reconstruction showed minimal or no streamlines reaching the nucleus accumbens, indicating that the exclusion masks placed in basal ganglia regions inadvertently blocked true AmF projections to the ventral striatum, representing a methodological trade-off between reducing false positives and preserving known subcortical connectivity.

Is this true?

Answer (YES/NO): NO